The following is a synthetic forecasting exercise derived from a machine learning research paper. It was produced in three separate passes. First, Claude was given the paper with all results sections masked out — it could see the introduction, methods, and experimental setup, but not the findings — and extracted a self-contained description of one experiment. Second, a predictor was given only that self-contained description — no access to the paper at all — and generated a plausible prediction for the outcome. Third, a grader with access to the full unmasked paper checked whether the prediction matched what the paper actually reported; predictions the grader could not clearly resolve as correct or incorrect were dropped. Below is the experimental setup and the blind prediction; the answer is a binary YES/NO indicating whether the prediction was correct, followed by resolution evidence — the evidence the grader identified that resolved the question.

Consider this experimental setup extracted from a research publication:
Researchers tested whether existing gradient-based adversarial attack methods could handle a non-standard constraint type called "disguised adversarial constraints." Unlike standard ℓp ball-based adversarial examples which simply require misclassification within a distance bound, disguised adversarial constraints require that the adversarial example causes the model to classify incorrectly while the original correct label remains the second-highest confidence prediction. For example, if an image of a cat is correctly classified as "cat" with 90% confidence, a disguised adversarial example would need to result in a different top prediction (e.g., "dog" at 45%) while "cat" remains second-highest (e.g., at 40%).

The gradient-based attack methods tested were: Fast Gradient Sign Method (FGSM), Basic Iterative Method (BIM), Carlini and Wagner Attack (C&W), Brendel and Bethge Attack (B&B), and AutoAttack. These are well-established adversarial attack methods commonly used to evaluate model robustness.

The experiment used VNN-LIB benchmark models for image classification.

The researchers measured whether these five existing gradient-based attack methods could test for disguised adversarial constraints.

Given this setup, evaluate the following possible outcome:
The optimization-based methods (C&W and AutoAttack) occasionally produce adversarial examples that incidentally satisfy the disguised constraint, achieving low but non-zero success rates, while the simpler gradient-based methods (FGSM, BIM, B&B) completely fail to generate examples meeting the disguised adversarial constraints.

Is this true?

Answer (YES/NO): NO